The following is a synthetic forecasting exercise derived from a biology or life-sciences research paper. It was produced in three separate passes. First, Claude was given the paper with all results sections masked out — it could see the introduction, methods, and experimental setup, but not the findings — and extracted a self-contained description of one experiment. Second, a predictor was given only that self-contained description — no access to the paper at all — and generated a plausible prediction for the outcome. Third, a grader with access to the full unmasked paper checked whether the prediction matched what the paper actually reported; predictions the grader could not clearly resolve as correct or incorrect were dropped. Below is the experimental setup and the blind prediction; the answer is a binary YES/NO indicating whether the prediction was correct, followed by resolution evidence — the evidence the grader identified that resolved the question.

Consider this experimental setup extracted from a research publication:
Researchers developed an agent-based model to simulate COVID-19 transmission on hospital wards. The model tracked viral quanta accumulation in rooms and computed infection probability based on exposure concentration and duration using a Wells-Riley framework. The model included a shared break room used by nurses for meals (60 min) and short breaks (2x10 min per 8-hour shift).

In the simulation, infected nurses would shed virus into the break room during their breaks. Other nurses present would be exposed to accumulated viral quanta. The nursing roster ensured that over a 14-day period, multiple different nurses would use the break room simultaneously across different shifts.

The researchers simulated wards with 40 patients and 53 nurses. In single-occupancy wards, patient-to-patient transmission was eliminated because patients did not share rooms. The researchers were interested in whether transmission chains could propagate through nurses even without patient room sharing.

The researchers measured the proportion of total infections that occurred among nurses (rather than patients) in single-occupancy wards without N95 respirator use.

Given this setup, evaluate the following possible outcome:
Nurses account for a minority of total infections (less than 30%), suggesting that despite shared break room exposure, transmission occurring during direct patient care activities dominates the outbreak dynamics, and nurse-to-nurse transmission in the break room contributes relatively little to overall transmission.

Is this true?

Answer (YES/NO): NO